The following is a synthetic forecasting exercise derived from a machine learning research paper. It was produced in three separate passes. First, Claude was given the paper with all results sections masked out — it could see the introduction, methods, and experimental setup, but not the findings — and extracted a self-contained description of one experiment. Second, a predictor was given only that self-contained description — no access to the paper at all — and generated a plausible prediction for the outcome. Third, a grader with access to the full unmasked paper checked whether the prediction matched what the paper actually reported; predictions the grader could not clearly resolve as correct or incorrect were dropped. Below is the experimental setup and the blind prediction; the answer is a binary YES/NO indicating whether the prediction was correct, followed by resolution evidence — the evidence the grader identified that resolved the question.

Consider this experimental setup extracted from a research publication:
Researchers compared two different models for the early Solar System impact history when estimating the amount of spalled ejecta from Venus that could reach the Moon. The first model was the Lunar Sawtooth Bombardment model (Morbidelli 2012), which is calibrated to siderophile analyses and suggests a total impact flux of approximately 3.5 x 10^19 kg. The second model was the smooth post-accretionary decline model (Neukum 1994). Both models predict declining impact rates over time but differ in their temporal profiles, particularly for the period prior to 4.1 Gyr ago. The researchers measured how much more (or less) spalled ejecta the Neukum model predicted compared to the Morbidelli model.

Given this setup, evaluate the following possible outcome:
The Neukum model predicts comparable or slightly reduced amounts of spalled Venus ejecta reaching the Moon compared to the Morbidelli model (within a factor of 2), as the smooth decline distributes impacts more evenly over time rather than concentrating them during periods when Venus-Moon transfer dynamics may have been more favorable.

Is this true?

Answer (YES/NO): NO